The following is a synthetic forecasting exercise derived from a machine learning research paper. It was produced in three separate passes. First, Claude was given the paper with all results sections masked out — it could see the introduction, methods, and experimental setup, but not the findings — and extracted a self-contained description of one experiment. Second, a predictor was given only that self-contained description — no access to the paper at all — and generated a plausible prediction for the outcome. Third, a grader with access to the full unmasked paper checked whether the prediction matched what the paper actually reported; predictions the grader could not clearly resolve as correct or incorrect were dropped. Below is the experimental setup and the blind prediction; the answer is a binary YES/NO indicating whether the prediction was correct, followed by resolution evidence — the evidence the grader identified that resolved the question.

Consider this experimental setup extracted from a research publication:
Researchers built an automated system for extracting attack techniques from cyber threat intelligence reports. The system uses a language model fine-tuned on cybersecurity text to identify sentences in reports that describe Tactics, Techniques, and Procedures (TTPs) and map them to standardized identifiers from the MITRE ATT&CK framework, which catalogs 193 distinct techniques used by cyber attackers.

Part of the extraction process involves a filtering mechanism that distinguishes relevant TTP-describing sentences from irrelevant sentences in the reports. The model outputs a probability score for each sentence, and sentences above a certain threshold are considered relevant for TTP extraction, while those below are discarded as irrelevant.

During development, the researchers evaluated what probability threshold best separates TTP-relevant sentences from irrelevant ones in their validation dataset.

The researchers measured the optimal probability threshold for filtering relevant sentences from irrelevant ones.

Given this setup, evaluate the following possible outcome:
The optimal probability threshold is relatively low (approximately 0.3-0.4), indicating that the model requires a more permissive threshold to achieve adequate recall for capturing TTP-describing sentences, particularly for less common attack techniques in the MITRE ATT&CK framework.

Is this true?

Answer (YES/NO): NO